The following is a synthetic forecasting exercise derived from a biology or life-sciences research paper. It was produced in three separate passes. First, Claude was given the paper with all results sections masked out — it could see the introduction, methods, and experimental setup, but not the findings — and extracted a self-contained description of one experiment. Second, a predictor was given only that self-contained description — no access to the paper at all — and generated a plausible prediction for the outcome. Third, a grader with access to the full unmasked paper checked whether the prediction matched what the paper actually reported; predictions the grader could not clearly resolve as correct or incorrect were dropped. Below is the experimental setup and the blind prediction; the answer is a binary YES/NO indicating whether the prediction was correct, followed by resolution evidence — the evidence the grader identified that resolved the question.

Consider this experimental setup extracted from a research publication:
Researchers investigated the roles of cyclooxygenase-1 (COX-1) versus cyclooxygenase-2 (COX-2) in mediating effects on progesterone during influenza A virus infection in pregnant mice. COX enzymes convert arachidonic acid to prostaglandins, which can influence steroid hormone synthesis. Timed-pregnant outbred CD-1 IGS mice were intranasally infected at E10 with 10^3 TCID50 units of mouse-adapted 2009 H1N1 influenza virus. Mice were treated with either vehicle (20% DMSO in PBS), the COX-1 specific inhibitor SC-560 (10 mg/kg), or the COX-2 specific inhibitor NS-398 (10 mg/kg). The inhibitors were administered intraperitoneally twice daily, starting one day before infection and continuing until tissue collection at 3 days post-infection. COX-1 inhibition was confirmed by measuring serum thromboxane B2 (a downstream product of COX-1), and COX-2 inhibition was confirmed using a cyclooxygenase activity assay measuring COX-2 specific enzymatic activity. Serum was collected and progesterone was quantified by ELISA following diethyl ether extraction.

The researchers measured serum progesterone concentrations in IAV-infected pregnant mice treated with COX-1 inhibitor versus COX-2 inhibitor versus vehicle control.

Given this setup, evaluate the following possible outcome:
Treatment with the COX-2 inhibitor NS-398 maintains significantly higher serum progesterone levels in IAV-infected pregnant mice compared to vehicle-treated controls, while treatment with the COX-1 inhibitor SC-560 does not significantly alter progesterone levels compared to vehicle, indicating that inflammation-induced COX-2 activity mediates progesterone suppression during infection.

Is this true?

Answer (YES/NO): NO